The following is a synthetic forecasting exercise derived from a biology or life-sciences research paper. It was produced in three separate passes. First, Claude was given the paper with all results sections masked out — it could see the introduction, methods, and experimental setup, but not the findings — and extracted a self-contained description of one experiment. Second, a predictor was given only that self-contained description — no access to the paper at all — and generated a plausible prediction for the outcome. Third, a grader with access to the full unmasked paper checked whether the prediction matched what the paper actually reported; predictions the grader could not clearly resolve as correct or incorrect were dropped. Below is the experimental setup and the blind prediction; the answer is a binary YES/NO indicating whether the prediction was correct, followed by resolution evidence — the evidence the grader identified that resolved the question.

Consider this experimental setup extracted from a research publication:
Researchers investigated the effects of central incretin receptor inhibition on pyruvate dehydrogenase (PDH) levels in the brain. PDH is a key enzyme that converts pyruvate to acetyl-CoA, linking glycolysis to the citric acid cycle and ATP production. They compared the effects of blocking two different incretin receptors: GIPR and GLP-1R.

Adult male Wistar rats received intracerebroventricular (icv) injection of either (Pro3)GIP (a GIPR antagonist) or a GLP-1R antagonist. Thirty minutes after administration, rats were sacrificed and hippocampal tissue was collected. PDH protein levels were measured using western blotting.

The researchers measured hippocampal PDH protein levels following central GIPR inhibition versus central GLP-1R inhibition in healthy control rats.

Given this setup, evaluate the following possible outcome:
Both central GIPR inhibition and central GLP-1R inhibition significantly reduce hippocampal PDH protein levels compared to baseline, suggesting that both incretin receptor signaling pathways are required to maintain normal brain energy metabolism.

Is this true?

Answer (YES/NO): NO